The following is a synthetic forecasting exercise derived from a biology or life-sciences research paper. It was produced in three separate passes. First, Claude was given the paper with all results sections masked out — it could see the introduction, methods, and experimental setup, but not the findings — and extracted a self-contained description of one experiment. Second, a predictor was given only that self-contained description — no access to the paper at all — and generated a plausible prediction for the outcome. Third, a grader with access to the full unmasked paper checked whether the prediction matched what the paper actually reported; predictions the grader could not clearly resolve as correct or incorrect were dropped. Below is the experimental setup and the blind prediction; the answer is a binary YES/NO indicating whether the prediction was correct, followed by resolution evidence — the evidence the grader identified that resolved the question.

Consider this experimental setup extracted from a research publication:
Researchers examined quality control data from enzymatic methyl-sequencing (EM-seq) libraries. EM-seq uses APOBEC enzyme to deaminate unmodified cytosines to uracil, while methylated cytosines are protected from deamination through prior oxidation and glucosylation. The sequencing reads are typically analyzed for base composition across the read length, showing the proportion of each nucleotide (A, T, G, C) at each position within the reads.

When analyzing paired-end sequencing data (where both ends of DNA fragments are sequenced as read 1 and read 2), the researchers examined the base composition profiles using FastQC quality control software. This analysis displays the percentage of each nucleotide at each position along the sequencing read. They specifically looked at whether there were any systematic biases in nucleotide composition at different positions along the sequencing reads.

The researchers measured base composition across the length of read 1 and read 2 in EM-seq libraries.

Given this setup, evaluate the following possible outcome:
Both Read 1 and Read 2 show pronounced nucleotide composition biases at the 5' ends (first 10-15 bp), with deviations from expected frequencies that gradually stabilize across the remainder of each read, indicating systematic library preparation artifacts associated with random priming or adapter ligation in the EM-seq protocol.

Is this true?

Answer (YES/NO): NO